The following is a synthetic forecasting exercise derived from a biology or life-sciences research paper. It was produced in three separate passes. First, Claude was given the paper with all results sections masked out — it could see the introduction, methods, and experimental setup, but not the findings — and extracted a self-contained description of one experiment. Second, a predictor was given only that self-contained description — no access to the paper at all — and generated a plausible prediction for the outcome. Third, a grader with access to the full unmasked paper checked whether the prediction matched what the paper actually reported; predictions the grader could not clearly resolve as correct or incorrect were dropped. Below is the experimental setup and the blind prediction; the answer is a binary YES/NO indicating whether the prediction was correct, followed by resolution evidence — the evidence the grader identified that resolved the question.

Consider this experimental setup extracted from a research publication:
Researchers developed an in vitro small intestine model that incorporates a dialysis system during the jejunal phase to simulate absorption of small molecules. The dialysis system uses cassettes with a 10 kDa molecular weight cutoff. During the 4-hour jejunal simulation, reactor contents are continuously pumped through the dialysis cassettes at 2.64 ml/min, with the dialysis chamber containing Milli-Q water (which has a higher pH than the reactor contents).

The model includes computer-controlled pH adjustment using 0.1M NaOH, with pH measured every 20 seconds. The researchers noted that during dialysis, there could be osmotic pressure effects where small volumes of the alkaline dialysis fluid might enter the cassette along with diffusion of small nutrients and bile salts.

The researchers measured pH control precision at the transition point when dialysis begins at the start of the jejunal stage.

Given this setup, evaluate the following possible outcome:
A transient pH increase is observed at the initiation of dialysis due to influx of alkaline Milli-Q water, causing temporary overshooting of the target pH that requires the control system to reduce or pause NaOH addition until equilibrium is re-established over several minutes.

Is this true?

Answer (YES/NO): YES